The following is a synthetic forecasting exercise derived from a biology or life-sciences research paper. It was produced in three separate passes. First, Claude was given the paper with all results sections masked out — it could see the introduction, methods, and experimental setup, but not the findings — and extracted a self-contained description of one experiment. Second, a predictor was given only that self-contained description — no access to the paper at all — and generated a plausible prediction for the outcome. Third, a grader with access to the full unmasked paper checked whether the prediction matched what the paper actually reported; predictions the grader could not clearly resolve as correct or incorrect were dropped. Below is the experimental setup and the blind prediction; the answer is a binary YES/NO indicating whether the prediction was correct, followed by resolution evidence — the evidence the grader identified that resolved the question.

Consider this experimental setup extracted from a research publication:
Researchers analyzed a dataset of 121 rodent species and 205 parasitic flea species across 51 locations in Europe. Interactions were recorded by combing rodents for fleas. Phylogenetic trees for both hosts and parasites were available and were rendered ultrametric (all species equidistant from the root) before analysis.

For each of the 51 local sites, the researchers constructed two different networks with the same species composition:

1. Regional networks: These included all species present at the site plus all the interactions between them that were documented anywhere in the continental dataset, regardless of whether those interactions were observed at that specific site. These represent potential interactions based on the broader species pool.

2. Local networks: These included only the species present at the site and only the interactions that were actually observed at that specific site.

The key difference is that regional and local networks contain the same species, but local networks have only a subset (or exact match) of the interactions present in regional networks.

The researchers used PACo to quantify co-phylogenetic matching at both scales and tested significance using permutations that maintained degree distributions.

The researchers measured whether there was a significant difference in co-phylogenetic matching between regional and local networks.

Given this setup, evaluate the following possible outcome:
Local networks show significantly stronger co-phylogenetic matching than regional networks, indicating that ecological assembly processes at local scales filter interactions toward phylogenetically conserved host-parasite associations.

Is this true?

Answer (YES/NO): NO